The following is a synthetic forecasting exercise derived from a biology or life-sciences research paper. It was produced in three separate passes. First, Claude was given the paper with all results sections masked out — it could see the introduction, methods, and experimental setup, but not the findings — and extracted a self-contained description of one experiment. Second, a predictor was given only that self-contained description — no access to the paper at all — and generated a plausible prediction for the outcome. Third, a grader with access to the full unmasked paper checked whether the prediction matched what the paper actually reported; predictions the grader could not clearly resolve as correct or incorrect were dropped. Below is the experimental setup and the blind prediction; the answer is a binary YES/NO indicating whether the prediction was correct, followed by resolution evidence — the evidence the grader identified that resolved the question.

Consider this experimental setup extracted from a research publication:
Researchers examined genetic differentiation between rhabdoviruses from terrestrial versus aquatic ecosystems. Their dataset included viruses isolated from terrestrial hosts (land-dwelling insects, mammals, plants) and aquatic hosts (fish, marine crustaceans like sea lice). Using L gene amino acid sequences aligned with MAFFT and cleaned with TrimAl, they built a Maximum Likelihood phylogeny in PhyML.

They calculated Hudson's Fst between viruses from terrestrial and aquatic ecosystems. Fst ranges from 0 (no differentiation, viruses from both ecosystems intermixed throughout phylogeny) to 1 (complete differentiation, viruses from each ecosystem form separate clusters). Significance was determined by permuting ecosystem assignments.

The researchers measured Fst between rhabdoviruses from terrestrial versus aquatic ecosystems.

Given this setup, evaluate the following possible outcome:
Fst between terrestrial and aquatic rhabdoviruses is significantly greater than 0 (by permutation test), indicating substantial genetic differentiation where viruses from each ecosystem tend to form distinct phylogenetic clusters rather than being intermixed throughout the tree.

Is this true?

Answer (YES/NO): YES